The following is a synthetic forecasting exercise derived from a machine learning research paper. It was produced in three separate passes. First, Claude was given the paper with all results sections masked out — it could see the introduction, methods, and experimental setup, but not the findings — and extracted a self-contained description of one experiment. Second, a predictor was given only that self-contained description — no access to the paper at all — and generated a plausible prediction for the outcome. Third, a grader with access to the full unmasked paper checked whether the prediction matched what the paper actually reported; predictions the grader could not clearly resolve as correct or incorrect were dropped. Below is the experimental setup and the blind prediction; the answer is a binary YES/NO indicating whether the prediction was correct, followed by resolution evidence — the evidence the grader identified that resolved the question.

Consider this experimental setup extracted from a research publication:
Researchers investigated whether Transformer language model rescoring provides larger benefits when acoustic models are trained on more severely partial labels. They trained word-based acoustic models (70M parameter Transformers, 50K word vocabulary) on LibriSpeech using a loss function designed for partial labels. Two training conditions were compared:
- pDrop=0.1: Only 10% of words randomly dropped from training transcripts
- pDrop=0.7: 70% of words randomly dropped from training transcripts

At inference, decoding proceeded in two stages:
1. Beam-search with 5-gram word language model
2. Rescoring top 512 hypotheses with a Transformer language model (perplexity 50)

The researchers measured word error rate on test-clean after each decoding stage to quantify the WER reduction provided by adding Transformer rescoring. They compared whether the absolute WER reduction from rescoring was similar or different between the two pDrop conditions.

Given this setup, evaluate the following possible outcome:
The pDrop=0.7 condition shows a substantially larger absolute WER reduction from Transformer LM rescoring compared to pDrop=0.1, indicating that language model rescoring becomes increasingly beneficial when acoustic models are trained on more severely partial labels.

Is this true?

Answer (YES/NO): YES